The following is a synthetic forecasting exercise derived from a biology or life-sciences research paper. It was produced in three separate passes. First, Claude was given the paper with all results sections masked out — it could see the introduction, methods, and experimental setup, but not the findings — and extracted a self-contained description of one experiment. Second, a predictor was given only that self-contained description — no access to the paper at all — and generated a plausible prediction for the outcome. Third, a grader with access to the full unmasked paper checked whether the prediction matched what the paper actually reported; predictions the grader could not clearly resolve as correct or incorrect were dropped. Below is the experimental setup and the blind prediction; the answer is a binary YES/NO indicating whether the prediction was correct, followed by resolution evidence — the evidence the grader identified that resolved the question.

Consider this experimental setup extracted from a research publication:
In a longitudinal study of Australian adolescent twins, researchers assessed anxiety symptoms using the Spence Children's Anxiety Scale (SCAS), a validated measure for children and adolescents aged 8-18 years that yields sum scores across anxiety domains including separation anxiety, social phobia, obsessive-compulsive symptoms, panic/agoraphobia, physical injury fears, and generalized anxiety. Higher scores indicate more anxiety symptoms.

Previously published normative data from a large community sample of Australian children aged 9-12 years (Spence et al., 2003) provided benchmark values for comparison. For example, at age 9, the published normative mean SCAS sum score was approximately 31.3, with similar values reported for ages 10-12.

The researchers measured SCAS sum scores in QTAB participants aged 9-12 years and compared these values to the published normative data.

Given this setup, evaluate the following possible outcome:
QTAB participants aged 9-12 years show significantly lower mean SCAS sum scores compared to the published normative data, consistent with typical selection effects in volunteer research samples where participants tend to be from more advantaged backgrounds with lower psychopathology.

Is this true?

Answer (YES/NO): YES